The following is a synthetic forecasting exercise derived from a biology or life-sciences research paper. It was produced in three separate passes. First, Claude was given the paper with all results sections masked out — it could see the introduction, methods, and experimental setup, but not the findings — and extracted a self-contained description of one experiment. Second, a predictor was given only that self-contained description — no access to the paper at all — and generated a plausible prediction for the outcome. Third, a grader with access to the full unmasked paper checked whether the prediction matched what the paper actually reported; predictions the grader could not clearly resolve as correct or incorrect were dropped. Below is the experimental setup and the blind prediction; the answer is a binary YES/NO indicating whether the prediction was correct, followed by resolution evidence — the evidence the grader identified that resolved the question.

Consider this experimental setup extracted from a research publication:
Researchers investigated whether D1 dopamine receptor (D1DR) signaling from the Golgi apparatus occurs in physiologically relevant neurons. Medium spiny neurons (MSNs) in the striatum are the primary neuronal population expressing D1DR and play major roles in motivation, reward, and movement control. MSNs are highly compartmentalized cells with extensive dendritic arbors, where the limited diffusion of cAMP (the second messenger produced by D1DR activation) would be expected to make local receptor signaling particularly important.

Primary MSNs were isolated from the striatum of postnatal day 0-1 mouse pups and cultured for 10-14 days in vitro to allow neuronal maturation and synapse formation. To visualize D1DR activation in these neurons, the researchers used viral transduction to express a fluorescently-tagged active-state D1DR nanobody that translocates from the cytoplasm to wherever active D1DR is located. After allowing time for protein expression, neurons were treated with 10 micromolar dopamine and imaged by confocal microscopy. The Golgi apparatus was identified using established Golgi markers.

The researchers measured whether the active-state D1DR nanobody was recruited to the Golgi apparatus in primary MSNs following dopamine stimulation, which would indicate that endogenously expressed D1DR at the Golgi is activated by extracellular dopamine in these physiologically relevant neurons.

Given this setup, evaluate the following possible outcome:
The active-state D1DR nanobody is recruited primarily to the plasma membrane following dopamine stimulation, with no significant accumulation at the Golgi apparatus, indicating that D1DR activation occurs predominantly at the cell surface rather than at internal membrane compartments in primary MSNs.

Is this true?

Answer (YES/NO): NO